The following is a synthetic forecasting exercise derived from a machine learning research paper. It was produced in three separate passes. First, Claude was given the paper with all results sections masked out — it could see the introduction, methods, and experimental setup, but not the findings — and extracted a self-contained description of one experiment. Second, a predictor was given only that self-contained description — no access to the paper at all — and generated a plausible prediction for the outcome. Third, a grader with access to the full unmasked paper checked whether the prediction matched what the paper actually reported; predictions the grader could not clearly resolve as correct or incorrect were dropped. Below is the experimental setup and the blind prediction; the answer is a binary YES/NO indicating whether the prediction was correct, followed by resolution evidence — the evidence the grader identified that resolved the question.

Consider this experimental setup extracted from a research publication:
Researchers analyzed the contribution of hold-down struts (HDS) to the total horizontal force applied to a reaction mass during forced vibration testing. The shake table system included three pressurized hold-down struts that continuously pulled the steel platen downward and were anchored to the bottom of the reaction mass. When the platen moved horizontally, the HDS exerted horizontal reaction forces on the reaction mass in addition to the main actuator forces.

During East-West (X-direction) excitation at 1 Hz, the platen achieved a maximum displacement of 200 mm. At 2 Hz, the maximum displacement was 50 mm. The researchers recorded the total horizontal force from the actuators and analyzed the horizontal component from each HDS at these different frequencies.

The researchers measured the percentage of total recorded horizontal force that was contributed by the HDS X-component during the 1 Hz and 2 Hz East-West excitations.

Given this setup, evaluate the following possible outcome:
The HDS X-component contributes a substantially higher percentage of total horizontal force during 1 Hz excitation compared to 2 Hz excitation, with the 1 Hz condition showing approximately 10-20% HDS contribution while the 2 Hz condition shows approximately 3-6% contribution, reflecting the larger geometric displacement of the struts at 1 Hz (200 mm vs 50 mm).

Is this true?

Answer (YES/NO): NO